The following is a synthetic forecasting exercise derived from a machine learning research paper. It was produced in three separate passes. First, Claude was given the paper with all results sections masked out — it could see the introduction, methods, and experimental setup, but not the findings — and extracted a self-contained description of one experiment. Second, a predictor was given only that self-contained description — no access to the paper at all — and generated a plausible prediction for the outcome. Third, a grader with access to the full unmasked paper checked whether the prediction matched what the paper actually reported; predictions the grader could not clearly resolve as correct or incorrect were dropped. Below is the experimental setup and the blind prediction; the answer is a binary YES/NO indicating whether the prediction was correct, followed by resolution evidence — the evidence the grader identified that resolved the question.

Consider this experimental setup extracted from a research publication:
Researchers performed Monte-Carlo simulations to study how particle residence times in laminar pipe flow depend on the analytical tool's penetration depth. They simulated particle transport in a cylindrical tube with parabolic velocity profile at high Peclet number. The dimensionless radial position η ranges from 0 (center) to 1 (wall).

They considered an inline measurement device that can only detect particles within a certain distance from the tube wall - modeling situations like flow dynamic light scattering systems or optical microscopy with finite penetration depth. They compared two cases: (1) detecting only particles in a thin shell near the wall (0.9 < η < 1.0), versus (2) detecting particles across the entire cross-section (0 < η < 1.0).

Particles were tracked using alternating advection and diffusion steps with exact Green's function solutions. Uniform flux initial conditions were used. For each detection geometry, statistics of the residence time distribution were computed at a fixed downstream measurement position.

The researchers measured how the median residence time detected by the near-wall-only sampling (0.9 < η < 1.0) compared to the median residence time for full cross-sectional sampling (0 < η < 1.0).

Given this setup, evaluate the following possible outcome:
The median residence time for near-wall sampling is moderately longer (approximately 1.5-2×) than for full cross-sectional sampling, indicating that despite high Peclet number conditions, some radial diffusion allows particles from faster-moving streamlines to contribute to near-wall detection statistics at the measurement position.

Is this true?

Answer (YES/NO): NO